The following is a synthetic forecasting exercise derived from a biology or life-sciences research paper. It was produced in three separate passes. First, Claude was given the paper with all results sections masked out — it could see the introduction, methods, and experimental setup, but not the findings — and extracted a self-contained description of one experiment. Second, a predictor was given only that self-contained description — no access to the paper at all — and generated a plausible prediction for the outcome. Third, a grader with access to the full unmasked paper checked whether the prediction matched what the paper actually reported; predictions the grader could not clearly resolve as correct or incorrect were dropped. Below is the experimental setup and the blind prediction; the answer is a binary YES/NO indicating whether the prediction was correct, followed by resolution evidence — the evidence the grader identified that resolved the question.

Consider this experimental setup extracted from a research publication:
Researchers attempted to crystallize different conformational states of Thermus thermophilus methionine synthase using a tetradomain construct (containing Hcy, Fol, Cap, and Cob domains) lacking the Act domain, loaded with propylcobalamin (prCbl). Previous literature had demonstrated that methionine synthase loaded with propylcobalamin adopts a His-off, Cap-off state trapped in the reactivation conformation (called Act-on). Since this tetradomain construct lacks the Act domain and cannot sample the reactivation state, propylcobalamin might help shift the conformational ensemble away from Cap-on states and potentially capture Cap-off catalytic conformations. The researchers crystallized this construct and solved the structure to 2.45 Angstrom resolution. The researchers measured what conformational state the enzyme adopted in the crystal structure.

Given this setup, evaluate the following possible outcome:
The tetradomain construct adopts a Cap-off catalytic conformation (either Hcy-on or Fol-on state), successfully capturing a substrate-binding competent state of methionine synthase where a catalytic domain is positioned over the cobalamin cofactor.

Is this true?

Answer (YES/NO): NO